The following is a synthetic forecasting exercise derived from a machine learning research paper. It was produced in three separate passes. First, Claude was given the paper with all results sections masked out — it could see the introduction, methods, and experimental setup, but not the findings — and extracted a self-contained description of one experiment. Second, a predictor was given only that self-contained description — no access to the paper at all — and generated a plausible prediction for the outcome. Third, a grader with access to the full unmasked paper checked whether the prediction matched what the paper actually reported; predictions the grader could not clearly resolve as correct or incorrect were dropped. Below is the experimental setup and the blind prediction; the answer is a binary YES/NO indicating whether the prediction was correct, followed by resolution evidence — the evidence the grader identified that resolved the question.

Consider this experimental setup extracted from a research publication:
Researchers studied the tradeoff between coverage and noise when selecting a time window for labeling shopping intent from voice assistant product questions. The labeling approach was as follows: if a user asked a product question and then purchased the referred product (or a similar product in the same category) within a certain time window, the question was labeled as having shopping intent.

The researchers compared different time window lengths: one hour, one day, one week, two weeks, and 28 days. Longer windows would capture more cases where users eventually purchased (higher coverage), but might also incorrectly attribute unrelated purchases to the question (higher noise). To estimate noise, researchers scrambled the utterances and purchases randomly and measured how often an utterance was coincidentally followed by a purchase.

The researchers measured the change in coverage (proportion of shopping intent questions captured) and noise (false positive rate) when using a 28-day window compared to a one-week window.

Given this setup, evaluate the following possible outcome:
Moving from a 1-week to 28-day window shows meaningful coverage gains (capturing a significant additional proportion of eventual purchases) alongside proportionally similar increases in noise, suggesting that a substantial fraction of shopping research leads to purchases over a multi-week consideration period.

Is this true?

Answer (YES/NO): NO